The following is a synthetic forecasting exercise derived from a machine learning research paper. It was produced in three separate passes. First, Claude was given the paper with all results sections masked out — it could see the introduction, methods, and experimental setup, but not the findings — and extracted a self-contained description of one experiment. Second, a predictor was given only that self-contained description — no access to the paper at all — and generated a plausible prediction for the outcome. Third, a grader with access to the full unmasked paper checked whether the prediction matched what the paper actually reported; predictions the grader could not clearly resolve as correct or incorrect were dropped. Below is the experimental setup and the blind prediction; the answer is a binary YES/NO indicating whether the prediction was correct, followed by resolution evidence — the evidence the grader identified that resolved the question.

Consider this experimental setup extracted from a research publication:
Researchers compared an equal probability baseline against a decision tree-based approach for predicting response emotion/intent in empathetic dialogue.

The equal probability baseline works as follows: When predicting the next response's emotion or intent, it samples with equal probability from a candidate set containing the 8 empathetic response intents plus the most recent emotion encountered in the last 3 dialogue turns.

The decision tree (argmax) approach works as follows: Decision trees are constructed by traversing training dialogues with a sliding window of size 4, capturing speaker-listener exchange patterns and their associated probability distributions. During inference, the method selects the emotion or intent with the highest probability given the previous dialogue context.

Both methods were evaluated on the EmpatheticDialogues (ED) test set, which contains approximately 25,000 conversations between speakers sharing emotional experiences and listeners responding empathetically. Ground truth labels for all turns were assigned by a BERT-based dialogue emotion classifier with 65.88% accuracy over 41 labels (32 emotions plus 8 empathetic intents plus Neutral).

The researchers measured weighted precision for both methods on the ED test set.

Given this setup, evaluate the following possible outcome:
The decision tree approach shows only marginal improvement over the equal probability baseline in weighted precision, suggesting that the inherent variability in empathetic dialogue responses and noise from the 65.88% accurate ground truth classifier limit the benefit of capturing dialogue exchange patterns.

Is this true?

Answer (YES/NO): NO